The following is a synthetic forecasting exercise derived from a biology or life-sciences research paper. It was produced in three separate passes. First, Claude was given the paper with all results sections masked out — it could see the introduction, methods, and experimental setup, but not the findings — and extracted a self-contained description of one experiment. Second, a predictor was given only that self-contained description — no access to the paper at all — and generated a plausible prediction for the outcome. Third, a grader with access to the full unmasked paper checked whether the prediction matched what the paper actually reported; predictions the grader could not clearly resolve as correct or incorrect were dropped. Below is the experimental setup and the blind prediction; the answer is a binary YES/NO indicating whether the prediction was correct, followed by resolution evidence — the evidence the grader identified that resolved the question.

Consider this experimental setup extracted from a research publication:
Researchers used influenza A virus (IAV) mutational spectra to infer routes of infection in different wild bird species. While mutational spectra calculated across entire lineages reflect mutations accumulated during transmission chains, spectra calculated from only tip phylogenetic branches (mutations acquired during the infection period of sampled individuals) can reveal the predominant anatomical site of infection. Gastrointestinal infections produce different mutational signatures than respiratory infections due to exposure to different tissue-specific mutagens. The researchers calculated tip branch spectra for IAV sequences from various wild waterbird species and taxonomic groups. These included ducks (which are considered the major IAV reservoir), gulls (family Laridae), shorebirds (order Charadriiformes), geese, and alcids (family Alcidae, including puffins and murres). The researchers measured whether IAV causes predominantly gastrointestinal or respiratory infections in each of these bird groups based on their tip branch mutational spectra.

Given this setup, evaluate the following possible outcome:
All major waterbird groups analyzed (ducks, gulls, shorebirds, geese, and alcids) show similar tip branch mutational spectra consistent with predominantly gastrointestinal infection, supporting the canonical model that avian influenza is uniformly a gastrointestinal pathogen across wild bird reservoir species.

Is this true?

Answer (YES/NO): NO